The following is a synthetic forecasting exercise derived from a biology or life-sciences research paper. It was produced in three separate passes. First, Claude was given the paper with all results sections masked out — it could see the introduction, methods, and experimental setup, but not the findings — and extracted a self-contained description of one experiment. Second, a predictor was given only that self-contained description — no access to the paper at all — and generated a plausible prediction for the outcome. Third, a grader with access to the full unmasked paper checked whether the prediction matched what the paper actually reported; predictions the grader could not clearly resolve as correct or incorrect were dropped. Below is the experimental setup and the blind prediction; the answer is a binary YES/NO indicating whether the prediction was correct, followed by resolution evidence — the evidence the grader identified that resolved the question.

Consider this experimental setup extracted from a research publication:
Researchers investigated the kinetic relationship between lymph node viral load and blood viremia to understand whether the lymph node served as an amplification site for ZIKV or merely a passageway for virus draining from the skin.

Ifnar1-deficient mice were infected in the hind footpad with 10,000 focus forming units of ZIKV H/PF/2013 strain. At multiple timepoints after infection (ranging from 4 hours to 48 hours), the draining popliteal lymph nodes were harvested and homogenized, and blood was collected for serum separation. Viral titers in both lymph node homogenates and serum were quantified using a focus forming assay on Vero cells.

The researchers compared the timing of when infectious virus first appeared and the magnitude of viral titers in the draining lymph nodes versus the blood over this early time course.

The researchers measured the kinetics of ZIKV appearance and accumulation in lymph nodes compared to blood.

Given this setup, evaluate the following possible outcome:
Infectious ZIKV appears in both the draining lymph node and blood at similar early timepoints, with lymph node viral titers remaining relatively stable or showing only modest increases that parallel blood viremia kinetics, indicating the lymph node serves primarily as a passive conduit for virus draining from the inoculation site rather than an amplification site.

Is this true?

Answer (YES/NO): NO